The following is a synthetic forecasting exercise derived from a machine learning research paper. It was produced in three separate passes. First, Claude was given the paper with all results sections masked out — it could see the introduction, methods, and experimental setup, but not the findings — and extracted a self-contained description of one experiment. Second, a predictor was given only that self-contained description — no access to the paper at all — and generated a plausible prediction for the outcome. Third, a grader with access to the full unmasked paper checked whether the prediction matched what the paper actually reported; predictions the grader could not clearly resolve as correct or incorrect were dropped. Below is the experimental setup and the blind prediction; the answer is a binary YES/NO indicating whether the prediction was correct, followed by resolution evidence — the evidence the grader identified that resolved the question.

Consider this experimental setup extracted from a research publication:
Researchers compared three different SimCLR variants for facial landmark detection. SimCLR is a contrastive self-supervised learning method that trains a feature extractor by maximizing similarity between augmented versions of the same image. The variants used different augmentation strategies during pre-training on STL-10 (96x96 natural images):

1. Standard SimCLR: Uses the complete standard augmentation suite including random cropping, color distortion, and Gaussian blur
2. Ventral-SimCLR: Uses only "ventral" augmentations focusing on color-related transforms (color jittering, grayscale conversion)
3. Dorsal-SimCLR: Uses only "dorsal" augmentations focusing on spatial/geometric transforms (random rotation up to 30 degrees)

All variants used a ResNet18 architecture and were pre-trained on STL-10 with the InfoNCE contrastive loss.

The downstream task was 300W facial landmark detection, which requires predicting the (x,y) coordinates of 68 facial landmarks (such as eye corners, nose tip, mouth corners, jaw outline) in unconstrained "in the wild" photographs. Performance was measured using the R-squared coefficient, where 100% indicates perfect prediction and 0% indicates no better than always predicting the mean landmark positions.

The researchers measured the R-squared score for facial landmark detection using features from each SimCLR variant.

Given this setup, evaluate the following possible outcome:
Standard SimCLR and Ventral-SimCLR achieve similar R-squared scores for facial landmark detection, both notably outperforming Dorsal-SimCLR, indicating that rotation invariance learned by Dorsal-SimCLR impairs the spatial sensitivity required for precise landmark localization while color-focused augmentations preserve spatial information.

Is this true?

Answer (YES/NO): NO